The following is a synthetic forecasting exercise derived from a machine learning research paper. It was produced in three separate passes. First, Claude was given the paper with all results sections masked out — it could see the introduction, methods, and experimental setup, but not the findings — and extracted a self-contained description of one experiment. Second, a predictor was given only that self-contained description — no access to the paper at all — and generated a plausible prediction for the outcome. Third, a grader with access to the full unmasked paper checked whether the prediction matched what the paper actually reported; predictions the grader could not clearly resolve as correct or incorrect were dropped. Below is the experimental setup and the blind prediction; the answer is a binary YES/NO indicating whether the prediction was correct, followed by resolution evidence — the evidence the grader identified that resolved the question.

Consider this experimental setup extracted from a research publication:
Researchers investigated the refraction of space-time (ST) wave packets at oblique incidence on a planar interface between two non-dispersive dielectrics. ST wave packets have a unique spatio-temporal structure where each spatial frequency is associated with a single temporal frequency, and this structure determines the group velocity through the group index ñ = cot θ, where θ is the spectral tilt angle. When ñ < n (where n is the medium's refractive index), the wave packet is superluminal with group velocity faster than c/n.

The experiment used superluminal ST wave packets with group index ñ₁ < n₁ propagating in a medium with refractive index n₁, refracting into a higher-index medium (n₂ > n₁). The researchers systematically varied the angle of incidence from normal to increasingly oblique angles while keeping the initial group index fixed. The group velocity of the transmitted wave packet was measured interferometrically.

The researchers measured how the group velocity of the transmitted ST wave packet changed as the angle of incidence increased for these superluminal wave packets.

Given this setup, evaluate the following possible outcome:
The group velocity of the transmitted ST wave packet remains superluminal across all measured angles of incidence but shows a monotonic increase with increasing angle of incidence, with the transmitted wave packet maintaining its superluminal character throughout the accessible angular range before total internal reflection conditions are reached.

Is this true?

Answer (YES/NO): NO